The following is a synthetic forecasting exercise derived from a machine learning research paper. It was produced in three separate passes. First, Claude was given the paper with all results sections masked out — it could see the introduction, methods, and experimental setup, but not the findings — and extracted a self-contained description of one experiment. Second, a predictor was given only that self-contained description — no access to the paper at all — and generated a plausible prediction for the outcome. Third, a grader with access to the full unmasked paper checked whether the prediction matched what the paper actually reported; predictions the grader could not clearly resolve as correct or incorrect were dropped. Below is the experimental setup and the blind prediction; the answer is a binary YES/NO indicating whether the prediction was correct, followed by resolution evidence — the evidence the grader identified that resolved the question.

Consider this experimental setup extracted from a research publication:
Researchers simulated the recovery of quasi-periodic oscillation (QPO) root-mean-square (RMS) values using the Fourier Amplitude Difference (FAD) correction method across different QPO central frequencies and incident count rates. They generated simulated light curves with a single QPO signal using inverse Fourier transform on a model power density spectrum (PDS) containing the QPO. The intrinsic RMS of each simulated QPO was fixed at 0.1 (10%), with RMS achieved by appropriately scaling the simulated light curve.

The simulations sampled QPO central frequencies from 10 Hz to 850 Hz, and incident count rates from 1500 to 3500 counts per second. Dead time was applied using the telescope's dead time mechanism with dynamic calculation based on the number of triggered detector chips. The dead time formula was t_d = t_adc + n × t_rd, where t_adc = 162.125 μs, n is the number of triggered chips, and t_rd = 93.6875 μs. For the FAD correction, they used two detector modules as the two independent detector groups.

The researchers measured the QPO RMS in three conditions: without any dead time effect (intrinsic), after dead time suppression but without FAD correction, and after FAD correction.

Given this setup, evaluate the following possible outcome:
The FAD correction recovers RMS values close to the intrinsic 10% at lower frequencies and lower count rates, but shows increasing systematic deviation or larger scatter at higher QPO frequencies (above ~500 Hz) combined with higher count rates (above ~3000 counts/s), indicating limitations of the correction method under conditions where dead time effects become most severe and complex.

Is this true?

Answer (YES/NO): NO